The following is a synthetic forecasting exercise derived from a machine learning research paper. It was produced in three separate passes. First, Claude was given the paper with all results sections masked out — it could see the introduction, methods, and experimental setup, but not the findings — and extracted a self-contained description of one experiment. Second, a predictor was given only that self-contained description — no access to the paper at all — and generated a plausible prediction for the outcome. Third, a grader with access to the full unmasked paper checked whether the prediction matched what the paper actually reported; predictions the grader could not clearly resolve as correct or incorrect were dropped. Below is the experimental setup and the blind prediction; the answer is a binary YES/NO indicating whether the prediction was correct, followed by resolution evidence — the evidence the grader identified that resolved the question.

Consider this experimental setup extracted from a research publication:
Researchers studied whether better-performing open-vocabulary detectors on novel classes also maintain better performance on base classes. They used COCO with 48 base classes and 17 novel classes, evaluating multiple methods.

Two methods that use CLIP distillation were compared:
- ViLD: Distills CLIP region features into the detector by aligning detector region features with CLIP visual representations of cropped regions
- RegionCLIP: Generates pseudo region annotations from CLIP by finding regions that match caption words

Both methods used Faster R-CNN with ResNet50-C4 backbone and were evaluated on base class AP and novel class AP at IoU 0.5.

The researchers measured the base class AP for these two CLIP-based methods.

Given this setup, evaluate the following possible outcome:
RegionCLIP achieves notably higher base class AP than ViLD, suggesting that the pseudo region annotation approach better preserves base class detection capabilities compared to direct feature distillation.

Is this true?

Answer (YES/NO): NO